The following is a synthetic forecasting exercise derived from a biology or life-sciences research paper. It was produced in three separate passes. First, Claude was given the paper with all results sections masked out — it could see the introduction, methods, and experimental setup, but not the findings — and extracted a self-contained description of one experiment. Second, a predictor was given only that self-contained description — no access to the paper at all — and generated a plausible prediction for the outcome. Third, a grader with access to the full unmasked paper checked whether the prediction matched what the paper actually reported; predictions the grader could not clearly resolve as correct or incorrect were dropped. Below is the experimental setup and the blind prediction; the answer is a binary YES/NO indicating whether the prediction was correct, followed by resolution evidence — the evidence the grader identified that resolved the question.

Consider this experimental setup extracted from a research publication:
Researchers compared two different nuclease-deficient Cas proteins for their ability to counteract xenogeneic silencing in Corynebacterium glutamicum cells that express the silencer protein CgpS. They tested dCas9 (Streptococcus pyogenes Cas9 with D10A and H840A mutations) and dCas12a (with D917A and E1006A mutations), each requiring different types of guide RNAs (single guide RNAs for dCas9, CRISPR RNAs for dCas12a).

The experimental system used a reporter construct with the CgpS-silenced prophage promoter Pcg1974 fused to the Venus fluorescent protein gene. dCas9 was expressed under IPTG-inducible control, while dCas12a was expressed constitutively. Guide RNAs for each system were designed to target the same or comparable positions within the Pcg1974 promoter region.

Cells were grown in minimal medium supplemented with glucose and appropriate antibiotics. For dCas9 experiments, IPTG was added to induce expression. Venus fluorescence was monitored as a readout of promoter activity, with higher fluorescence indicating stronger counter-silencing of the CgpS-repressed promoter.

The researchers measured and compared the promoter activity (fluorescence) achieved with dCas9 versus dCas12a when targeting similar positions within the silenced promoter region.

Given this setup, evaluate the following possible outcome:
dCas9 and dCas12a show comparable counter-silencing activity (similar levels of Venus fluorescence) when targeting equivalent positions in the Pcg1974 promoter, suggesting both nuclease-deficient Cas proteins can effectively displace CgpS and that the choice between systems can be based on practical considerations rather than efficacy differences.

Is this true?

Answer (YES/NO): NO